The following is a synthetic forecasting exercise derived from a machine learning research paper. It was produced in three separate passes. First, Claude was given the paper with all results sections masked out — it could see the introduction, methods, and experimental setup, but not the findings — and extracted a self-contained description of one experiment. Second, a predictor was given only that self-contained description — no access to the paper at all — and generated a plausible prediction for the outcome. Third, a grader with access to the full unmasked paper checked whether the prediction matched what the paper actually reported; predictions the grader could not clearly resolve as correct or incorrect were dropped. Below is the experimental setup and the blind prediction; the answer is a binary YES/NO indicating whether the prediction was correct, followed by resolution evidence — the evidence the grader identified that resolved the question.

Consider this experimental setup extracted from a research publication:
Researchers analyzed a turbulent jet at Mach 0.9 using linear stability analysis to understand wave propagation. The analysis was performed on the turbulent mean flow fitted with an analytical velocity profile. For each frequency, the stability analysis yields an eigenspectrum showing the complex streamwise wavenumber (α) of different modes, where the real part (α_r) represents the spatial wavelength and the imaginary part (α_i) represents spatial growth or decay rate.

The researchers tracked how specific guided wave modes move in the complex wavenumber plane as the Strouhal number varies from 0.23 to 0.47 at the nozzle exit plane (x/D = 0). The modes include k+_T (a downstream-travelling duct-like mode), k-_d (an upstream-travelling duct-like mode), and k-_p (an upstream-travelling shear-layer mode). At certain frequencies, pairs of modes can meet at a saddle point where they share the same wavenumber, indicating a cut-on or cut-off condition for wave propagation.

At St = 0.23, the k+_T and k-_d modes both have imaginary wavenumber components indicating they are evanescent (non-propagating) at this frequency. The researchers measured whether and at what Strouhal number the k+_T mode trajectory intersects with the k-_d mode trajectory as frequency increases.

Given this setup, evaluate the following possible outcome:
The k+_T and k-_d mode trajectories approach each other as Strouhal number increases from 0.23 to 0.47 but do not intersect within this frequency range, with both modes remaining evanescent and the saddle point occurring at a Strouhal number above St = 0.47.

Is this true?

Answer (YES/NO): NO